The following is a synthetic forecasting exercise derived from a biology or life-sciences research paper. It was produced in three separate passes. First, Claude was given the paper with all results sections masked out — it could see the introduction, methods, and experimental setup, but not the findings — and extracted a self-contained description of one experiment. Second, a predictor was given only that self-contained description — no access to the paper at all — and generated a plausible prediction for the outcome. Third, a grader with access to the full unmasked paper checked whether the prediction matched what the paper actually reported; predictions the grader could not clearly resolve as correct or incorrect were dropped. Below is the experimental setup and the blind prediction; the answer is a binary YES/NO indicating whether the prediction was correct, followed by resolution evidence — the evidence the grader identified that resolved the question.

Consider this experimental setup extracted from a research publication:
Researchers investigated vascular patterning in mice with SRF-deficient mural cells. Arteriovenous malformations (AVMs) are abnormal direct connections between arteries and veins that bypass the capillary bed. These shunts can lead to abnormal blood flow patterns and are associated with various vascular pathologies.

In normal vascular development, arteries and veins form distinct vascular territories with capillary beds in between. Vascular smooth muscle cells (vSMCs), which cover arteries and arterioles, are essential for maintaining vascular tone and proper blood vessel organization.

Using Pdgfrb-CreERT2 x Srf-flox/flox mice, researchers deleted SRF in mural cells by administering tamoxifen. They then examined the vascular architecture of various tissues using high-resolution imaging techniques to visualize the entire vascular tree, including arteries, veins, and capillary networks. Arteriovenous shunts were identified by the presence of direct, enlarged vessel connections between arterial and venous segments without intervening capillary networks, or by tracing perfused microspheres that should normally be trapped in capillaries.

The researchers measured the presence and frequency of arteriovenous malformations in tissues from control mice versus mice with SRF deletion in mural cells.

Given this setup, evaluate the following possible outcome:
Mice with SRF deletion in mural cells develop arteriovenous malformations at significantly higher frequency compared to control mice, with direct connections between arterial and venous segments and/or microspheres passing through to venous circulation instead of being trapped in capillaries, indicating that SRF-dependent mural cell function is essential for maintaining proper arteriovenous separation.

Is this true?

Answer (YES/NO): YES